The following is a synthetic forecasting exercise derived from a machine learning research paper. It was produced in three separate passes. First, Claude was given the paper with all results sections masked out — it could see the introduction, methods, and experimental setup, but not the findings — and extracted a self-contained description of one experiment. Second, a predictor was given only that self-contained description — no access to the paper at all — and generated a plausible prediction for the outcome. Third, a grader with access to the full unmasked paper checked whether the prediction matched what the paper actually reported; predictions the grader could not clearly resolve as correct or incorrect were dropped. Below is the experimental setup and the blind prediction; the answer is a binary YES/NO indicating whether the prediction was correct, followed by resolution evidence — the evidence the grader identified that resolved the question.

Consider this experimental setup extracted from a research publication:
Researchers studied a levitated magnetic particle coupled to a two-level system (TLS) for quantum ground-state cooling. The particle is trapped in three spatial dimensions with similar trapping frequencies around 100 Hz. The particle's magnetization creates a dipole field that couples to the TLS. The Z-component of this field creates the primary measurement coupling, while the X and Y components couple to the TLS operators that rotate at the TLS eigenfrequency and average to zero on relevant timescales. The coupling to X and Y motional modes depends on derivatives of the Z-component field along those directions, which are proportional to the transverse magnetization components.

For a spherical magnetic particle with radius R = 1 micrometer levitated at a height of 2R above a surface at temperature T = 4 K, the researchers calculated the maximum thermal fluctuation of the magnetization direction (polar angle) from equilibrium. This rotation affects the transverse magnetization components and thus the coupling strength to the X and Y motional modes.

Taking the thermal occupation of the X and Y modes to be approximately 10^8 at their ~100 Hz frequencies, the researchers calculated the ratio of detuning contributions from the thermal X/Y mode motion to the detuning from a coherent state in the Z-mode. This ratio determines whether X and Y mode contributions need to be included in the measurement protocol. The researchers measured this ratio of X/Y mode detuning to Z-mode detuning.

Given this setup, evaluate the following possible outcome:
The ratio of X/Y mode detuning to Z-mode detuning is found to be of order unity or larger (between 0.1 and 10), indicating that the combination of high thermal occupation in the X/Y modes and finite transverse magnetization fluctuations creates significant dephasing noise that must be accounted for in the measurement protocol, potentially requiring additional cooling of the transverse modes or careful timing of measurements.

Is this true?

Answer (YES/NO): NO